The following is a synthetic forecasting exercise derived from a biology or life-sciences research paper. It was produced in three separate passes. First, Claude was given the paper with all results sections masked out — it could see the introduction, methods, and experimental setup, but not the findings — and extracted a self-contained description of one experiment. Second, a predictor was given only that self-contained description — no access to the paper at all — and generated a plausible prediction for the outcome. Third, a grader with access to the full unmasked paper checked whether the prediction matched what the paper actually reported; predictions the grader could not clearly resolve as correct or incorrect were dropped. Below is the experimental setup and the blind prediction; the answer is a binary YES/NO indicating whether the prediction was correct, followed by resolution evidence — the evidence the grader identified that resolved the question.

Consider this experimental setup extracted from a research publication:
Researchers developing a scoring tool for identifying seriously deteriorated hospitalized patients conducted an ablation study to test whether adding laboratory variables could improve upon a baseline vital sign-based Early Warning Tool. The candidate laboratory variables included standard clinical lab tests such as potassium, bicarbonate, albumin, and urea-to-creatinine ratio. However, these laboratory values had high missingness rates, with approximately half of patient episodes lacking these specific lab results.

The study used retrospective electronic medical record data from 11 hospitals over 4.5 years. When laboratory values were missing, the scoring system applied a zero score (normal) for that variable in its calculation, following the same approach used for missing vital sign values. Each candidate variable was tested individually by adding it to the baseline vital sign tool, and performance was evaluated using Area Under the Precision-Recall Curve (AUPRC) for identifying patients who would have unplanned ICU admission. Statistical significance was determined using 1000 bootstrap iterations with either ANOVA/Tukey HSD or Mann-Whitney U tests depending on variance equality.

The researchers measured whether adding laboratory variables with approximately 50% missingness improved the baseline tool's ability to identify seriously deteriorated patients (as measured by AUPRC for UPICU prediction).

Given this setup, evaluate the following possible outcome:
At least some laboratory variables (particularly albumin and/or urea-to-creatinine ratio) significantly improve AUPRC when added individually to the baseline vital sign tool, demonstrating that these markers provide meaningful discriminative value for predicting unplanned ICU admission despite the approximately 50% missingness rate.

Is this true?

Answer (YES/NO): YES